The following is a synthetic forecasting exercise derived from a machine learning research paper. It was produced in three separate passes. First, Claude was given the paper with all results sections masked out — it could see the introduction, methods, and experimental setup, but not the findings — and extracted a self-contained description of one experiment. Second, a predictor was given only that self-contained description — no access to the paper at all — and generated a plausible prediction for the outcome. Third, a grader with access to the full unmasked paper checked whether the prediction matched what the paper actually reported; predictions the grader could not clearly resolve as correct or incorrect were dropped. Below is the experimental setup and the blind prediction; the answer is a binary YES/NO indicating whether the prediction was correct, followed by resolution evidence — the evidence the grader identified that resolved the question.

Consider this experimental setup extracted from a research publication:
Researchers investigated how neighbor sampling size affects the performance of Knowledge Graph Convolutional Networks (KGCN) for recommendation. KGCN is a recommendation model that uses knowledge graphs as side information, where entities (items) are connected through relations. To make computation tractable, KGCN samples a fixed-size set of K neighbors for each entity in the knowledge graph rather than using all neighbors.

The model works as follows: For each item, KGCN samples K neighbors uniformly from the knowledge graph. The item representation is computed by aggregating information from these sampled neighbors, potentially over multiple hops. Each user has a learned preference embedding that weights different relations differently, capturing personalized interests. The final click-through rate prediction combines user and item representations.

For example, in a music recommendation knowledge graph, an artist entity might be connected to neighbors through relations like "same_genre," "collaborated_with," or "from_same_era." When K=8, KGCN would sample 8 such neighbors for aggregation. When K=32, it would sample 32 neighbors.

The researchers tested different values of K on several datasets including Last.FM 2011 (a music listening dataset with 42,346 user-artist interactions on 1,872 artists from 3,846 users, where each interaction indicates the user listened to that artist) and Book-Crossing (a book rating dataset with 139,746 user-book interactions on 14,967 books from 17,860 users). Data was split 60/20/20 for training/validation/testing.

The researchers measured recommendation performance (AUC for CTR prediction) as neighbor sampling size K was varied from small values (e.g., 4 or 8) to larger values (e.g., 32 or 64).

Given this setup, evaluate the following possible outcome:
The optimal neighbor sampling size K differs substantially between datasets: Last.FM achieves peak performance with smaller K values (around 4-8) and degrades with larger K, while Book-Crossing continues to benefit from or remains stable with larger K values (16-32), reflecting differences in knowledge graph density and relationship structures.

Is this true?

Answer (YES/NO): NO